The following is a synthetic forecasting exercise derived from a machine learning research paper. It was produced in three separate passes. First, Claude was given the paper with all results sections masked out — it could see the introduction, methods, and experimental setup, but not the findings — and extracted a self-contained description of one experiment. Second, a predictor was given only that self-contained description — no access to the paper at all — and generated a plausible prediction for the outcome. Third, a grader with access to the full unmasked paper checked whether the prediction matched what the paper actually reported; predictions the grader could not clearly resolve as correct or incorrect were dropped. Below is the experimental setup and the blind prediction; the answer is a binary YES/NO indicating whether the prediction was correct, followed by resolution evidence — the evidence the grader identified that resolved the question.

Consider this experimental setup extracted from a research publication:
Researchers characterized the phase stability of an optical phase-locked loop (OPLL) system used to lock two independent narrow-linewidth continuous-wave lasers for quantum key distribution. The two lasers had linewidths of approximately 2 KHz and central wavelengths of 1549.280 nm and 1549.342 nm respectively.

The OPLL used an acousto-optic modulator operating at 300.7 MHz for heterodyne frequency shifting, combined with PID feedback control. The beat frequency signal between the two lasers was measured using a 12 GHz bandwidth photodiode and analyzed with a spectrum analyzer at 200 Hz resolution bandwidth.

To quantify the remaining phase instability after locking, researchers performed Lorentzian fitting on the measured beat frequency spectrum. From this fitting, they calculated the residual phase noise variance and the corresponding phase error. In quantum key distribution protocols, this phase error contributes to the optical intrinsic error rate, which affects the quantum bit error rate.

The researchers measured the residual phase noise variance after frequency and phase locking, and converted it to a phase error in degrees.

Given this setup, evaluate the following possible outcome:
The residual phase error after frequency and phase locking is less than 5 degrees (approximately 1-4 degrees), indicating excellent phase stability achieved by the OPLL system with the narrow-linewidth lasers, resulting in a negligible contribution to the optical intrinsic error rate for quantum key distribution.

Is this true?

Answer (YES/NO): NO